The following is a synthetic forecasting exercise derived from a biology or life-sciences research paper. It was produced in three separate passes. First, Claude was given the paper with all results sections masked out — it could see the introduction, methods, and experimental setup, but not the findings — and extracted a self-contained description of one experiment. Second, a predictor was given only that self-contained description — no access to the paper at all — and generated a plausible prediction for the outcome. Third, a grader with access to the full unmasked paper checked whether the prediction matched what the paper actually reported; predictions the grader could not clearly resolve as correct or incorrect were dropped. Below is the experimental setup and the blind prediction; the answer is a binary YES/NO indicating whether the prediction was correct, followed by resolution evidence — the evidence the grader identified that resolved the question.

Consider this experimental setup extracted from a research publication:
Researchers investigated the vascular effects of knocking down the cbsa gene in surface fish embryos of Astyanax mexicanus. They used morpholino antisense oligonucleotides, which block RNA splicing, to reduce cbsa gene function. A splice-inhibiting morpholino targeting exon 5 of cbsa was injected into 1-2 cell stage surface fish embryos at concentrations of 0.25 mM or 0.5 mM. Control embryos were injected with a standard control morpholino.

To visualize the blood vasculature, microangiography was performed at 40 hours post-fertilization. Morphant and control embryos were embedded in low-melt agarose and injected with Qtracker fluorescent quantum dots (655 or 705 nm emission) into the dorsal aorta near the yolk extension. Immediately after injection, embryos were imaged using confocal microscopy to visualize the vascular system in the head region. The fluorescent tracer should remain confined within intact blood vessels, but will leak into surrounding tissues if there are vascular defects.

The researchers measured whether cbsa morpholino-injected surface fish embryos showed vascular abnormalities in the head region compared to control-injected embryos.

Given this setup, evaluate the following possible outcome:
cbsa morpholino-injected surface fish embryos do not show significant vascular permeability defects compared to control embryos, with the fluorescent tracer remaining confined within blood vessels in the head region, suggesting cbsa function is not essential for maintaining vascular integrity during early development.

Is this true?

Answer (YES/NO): NO